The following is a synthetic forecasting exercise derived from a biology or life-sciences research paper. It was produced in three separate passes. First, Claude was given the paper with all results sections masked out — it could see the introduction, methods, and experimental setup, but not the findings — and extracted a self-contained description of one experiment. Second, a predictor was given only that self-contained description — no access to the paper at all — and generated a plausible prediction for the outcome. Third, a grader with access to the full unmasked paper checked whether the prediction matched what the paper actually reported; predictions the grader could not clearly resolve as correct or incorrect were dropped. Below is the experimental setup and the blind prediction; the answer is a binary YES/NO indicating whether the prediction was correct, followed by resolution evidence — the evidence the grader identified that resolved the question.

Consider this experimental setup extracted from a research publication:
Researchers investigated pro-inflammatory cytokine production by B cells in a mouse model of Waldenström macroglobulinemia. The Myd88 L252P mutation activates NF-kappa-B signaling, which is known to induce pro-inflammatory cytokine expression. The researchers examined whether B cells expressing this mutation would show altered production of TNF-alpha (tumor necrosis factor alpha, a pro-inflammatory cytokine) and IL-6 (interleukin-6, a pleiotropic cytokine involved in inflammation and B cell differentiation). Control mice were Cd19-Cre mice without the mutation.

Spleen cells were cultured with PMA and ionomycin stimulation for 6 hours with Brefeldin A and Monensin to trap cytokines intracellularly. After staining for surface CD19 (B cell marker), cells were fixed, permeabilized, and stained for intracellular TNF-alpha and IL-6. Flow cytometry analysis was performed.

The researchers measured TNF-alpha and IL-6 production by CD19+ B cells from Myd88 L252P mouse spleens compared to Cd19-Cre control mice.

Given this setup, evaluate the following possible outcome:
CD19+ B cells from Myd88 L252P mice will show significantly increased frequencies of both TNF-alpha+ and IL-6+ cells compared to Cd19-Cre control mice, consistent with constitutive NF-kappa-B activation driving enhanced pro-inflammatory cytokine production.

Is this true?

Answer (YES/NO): YES